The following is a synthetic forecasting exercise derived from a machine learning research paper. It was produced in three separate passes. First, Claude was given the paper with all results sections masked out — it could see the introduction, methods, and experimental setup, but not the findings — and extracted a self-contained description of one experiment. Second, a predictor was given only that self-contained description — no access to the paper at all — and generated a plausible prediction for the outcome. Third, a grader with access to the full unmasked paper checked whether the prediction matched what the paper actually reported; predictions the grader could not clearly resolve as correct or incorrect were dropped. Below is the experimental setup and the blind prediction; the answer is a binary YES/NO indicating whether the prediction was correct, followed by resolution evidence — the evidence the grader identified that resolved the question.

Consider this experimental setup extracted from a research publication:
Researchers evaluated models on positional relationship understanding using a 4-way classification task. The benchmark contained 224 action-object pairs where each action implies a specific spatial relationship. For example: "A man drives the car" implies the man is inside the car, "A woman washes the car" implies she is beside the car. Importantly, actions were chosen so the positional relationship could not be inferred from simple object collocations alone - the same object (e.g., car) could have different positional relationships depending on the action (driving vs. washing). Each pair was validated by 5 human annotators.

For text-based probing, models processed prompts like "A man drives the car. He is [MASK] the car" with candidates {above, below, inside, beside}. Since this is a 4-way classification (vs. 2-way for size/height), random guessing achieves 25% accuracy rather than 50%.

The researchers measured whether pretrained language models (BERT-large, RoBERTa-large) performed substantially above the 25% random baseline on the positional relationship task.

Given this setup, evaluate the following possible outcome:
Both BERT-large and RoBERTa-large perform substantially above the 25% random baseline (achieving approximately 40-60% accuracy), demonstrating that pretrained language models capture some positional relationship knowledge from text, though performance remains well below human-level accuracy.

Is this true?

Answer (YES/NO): NO